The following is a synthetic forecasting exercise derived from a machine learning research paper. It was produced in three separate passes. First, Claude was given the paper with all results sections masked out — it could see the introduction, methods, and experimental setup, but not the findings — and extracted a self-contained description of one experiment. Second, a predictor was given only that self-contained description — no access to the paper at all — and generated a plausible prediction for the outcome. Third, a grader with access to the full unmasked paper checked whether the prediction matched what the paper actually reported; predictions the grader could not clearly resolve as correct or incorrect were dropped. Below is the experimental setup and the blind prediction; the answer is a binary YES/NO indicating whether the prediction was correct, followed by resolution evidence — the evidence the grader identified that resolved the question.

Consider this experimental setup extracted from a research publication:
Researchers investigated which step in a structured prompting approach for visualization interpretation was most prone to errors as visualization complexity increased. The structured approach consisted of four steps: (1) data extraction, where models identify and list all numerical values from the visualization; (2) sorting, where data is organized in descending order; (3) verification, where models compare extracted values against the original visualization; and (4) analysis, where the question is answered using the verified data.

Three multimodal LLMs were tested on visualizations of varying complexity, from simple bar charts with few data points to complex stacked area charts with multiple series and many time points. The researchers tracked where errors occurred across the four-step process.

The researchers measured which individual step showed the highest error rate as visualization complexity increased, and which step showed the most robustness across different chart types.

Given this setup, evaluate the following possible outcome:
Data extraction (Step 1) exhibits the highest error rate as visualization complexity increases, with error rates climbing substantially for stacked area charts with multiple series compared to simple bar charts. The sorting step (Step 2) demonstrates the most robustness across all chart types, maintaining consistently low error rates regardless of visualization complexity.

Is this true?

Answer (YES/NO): YES